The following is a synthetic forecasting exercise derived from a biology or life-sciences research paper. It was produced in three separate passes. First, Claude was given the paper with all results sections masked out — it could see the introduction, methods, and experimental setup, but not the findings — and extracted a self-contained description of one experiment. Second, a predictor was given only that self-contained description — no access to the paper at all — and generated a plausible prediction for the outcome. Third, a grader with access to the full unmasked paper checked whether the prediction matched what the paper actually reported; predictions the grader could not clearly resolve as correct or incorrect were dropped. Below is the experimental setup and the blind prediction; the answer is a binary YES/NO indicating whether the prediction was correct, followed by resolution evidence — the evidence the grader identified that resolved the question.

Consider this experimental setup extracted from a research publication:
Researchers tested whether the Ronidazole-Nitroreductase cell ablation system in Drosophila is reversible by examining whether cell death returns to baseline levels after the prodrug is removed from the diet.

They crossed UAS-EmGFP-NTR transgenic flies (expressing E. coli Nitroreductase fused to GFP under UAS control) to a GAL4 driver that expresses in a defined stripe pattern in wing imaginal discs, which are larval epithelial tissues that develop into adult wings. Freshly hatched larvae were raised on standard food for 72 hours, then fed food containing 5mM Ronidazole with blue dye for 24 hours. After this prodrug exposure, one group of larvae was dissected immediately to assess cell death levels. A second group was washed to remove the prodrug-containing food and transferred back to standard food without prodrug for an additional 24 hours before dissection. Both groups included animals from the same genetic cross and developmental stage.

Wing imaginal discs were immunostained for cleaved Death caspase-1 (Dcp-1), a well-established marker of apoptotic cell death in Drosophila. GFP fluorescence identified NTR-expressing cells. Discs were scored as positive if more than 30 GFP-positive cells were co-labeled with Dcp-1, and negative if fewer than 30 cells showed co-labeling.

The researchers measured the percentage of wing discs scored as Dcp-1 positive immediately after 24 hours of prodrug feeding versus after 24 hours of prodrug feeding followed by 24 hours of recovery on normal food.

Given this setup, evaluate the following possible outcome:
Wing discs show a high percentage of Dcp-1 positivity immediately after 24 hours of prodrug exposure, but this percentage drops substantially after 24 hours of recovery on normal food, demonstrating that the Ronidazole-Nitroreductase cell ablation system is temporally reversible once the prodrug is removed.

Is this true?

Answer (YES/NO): YES